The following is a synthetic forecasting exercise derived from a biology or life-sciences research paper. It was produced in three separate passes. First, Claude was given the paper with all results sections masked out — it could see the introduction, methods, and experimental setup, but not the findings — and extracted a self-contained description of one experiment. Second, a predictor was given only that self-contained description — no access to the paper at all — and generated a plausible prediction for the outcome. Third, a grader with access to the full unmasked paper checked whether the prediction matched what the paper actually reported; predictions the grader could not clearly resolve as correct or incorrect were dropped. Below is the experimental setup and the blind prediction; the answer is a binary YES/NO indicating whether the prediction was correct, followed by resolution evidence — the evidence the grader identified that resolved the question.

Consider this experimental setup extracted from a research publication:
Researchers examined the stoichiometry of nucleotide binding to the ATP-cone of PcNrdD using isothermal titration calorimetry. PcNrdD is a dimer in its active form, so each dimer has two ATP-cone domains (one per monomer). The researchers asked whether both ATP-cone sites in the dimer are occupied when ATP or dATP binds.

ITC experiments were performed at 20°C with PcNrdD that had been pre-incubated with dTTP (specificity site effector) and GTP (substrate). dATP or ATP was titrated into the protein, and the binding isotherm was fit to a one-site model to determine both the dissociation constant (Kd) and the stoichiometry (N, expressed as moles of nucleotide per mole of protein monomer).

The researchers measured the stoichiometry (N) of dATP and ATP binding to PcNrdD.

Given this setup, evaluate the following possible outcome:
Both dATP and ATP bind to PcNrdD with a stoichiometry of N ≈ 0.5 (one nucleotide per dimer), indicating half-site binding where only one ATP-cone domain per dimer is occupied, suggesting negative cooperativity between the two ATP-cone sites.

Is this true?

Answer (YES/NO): NO